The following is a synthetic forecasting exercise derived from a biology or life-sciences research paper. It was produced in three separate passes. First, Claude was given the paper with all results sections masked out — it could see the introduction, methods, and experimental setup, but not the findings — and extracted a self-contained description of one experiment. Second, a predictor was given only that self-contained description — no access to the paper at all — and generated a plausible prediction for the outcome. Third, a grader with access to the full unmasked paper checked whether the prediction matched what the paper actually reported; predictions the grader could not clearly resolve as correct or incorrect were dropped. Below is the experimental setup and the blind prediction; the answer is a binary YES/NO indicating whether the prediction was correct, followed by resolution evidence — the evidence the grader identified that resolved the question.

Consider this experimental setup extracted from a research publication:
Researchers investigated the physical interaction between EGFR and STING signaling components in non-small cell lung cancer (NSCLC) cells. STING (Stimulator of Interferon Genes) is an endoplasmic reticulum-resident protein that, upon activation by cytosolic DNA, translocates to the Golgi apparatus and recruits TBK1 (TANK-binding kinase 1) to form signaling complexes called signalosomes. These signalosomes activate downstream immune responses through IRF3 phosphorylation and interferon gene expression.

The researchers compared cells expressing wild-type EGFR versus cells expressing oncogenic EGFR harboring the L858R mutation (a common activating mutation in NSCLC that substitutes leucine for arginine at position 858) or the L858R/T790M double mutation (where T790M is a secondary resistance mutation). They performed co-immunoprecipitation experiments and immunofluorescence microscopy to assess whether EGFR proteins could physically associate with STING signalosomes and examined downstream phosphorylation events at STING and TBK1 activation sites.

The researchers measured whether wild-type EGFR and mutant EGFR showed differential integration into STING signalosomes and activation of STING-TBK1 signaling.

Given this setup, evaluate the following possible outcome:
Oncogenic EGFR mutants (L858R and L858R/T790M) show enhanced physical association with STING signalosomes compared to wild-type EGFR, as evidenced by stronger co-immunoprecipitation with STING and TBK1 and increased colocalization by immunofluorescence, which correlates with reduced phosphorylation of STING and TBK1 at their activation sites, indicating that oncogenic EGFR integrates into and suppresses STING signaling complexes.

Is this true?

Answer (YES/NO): NO